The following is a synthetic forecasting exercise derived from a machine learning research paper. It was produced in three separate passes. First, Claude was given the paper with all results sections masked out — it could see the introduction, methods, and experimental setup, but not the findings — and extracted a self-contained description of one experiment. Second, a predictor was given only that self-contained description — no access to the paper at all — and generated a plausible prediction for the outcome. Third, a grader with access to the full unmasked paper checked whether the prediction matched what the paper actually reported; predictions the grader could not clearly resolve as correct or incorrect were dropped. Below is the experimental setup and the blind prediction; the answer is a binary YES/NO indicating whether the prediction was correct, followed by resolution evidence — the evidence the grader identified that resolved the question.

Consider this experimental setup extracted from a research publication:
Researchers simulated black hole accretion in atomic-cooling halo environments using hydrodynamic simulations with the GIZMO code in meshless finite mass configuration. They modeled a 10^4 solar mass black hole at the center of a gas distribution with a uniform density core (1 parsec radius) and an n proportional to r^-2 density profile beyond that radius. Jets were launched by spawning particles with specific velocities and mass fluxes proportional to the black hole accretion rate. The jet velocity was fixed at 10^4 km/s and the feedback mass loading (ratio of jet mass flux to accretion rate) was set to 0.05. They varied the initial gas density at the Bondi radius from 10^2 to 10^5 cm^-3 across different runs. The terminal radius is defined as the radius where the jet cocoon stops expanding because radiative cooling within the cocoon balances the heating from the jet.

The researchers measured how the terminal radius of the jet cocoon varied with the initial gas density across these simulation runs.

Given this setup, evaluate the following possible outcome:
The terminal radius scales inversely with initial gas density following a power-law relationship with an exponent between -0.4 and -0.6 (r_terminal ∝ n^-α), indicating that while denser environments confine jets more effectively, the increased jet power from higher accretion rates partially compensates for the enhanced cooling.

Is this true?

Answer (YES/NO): NO